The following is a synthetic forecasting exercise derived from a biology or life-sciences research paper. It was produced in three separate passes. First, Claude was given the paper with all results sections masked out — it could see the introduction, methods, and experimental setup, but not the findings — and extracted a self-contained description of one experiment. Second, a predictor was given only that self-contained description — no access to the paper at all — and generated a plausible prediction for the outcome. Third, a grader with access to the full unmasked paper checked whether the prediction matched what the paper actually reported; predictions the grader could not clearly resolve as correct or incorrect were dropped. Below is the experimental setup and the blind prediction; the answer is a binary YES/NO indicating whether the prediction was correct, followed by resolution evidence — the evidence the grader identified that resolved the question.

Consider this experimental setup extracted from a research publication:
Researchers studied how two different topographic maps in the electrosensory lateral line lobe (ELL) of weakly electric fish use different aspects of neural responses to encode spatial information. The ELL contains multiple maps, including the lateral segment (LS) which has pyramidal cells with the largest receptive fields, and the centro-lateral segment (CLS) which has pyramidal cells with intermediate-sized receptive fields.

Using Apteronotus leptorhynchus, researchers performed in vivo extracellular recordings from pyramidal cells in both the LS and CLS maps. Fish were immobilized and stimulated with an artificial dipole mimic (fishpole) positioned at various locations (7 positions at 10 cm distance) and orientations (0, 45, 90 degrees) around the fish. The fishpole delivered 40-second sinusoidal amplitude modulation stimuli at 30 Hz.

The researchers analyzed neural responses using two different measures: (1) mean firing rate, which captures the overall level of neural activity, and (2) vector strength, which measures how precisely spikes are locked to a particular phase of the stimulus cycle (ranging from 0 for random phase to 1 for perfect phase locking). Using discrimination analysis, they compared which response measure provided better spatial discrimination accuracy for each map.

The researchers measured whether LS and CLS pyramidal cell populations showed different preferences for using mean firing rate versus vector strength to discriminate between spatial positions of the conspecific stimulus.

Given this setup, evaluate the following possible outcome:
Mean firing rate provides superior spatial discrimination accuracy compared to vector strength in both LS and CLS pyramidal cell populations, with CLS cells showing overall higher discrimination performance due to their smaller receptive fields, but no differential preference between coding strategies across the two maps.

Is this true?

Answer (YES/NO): NO